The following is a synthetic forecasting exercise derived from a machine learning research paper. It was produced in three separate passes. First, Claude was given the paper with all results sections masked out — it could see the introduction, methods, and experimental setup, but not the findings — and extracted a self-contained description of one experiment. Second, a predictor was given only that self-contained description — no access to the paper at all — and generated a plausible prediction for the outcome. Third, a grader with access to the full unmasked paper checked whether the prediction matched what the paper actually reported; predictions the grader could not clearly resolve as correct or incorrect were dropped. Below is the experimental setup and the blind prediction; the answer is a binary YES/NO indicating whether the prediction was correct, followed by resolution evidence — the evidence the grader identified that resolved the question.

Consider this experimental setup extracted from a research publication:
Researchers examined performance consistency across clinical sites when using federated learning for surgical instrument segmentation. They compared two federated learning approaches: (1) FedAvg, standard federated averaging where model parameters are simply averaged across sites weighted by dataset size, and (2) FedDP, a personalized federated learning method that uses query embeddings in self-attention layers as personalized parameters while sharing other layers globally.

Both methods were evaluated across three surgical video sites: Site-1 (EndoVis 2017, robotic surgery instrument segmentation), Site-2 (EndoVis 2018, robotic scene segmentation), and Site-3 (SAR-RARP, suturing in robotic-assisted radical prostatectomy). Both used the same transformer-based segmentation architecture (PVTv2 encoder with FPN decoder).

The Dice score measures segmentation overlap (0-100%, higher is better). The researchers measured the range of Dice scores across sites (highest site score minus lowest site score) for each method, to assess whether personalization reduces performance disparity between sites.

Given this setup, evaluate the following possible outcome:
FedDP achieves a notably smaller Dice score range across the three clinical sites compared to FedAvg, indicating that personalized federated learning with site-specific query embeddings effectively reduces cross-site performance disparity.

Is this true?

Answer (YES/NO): NO